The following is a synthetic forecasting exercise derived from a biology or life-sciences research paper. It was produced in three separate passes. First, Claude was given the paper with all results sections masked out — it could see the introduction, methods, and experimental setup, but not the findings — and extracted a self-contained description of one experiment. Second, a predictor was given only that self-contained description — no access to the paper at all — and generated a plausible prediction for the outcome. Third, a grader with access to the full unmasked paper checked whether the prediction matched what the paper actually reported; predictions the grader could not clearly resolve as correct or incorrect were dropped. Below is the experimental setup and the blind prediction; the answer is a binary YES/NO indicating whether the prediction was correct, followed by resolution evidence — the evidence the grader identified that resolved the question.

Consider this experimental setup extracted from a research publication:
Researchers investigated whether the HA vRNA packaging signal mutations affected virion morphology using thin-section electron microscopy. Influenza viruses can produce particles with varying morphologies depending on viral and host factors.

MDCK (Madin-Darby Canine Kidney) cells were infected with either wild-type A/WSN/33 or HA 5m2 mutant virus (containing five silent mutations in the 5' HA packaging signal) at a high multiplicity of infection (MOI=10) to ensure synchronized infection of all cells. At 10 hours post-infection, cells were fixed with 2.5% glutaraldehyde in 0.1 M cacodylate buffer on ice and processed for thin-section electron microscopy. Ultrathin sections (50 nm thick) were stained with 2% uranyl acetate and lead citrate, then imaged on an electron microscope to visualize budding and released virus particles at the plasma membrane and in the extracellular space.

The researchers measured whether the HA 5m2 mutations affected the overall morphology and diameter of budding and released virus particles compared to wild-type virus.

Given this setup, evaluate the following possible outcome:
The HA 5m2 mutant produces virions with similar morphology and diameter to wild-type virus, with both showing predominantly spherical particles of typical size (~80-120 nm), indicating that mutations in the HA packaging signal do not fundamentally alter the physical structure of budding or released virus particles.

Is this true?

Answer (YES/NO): NO